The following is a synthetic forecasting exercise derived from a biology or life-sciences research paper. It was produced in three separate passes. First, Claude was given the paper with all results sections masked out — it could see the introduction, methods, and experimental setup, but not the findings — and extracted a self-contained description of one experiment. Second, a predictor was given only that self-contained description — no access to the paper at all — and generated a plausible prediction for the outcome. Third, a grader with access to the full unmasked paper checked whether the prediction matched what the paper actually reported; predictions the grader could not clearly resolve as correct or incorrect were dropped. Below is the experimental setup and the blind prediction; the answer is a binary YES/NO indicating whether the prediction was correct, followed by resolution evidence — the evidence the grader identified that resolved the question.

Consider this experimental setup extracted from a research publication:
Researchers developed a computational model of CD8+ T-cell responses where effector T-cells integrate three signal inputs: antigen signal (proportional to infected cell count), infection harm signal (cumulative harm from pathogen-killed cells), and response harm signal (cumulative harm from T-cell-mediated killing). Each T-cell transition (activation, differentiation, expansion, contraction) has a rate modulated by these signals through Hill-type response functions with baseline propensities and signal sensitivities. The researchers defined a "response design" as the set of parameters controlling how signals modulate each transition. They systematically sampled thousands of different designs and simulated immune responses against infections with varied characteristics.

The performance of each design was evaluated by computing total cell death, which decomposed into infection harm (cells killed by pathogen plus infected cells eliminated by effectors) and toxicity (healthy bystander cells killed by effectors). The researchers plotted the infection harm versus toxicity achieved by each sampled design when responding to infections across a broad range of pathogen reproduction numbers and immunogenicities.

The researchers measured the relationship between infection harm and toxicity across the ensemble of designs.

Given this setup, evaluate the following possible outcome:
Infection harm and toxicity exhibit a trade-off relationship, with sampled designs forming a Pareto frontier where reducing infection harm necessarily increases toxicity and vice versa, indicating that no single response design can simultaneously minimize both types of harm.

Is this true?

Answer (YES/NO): YES